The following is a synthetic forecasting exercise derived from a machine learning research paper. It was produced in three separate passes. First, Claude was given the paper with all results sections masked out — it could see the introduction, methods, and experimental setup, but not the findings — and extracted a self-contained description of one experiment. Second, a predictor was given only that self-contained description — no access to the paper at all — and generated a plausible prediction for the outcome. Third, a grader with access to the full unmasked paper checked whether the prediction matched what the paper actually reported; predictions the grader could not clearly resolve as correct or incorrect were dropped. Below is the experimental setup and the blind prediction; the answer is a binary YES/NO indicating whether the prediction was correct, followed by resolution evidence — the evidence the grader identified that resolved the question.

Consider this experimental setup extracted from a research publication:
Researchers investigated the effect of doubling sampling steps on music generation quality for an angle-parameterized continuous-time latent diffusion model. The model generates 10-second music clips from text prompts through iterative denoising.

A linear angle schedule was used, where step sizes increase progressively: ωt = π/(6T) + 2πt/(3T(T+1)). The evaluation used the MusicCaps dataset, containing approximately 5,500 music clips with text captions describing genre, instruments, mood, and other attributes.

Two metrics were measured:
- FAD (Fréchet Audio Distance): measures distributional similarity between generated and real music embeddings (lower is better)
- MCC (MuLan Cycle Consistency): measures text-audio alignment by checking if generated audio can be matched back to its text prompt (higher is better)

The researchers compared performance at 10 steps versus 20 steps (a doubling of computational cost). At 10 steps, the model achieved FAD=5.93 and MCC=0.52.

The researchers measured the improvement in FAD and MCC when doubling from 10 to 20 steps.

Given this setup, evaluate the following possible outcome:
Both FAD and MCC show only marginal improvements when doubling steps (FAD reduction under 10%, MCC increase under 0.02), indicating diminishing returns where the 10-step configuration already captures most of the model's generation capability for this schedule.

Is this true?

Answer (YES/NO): YES